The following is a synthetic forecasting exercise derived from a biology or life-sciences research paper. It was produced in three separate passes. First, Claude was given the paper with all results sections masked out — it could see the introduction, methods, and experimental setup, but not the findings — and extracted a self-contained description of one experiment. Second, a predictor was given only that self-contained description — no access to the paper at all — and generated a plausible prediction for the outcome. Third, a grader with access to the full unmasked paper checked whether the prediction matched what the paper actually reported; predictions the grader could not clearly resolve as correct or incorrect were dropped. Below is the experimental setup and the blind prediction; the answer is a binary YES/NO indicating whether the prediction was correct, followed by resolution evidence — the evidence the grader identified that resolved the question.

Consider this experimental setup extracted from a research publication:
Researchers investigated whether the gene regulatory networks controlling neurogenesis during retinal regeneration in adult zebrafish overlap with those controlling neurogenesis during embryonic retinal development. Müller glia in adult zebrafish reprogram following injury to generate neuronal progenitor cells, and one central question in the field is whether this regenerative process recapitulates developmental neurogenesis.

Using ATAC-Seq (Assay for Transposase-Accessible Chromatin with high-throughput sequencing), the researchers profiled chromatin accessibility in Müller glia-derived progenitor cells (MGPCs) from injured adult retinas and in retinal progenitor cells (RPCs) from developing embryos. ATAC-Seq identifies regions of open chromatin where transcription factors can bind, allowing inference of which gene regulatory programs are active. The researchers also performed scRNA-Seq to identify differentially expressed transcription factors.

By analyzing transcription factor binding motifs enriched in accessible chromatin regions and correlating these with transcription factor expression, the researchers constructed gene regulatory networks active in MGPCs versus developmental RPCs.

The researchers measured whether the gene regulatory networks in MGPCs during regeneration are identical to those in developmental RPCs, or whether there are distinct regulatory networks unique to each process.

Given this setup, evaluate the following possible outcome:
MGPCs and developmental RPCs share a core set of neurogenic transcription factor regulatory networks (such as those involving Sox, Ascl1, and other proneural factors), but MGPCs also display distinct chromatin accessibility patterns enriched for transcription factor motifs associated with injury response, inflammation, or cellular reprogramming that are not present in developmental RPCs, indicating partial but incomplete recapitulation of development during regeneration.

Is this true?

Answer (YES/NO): NO